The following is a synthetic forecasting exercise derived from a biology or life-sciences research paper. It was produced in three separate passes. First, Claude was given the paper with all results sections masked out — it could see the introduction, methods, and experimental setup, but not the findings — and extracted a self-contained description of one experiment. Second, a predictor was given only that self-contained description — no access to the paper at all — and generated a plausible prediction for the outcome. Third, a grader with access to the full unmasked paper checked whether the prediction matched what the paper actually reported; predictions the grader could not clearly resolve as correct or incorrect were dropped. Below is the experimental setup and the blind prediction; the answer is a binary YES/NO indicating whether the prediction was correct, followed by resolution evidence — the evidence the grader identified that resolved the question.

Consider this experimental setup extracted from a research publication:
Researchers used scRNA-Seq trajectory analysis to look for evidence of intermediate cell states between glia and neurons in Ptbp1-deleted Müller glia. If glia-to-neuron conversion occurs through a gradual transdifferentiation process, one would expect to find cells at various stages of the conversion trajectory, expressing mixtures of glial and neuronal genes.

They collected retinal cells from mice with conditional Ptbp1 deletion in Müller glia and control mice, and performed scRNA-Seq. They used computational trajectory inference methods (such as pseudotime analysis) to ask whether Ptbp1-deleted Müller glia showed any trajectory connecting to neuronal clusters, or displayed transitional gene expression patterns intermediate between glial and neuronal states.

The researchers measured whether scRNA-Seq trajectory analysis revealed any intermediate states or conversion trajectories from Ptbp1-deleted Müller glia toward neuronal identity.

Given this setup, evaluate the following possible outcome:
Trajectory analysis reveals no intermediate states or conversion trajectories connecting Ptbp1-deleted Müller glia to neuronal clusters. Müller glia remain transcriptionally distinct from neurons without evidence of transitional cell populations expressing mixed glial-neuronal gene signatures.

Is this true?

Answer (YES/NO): YES